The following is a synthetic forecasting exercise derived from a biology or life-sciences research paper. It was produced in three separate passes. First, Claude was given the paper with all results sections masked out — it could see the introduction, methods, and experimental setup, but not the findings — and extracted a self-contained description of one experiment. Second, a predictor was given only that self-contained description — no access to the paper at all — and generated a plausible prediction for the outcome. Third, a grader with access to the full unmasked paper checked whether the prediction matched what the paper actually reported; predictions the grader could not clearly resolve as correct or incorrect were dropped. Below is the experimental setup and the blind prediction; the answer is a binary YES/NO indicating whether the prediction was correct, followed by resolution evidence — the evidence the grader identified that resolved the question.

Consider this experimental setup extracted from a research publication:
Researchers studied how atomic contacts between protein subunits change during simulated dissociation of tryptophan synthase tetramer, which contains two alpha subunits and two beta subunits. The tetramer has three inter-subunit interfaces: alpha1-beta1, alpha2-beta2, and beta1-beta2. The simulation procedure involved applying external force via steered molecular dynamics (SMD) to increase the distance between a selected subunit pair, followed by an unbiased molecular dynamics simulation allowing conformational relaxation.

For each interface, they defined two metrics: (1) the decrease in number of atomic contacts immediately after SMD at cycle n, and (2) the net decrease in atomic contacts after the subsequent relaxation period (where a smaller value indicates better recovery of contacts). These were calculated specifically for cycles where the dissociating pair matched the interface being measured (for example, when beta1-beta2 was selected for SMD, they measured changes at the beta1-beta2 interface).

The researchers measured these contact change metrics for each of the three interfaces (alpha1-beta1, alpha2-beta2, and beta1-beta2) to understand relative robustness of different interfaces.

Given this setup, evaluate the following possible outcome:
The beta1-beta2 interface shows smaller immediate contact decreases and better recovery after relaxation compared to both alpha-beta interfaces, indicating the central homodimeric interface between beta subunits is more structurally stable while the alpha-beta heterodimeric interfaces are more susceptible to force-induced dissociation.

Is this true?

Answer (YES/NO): NO